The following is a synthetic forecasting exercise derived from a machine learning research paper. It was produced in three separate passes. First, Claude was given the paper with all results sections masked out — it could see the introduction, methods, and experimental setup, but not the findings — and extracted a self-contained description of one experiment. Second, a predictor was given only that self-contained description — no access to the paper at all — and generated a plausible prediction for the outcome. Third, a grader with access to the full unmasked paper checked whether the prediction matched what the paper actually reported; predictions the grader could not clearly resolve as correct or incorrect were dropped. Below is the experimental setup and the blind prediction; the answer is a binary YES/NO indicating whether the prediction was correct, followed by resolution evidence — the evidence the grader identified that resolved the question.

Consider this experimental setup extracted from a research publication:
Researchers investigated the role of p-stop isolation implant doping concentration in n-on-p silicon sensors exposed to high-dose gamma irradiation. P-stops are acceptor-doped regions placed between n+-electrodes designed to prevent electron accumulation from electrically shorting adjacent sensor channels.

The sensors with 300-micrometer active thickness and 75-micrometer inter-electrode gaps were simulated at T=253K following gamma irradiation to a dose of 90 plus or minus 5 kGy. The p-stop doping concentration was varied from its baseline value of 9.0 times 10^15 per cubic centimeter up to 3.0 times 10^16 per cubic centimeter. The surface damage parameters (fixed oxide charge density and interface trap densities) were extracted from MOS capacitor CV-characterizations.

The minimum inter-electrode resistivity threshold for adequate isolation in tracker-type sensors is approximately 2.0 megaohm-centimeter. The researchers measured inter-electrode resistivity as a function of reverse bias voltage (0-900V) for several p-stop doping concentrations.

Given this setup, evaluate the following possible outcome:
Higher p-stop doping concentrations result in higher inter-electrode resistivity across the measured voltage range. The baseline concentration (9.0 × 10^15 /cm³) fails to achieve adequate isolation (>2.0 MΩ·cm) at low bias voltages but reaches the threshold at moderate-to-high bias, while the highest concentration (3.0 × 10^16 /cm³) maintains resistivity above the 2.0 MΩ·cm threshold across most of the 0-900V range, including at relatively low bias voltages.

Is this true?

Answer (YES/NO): NO